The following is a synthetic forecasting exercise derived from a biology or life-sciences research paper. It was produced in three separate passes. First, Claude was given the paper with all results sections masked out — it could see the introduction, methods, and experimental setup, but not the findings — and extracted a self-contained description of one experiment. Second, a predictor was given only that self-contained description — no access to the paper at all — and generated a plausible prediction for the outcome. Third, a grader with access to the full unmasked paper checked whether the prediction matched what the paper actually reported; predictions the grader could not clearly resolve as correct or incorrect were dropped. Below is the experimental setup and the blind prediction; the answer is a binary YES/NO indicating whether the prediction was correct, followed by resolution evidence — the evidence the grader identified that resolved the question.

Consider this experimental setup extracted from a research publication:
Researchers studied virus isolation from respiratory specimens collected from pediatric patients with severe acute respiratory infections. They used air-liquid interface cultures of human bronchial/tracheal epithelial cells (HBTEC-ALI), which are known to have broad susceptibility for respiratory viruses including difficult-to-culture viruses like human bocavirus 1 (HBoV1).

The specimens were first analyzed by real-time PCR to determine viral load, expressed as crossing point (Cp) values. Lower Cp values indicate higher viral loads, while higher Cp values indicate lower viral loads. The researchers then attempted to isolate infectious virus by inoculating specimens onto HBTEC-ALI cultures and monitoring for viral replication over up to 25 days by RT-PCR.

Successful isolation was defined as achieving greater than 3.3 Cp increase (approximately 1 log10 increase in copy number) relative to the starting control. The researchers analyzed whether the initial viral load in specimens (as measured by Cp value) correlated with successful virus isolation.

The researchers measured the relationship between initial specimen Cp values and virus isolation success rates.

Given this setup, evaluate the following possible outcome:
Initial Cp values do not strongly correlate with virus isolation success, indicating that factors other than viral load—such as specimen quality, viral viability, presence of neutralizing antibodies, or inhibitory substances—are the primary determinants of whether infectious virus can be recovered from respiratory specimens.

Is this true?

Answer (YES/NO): NO